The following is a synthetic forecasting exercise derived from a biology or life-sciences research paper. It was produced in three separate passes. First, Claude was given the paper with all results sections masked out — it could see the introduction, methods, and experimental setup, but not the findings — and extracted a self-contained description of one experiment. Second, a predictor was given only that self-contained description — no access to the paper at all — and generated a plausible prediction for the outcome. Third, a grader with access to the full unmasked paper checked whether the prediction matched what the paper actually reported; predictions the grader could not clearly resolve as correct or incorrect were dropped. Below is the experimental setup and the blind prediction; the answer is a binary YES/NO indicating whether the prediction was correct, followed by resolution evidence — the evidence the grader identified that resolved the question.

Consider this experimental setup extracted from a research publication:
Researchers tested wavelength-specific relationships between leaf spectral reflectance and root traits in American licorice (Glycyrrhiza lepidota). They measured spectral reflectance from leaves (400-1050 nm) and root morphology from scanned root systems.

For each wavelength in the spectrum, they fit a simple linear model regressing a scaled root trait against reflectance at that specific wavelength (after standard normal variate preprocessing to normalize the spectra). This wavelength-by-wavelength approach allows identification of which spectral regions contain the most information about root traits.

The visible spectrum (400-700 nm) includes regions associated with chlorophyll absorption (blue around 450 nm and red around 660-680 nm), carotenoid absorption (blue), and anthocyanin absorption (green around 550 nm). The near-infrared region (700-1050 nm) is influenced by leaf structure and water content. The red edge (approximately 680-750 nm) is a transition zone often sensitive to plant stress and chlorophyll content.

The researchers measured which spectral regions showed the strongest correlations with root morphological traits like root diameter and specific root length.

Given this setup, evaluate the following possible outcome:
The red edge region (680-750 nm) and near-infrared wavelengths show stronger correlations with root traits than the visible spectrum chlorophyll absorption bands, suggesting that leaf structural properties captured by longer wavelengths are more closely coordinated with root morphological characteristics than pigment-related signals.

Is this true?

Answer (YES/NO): NO